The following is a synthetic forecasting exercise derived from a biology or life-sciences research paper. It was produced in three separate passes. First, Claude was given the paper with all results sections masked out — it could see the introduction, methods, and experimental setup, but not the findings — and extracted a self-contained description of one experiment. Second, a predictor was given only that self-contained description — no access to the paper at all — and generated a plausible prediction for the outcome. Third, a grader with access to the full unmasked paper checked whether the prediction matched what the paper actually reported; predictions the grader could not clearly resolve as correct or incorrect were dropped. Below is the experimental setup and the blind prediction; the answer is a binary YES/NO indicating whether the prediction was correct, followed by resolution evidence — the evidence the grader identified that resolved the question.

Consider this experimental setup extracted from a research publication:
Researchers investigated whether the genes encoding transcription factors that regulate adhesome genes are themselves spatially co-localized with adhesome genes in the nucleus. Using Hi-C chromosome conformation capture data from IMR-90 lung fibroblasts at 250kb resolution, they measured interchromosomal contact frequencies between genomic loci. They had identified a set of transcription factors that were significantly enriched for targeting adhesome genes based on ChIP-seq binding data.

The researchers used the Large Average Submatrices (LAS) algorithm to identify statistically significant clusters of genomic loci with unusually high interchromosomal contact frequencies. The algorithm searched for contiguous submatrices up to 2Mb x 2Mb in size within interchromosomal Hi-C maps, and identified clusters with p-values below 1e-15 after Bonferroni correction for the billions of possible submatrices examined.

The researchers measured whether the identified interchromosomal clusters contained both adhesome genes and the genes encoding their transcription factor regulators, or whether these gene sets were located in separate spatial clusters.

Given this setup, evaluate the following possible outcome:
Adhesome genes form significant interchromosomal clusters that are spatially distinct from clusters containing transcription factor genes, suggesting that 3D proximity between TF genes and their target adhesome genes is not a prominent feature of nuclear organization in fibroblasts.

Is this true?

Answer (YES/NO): NO